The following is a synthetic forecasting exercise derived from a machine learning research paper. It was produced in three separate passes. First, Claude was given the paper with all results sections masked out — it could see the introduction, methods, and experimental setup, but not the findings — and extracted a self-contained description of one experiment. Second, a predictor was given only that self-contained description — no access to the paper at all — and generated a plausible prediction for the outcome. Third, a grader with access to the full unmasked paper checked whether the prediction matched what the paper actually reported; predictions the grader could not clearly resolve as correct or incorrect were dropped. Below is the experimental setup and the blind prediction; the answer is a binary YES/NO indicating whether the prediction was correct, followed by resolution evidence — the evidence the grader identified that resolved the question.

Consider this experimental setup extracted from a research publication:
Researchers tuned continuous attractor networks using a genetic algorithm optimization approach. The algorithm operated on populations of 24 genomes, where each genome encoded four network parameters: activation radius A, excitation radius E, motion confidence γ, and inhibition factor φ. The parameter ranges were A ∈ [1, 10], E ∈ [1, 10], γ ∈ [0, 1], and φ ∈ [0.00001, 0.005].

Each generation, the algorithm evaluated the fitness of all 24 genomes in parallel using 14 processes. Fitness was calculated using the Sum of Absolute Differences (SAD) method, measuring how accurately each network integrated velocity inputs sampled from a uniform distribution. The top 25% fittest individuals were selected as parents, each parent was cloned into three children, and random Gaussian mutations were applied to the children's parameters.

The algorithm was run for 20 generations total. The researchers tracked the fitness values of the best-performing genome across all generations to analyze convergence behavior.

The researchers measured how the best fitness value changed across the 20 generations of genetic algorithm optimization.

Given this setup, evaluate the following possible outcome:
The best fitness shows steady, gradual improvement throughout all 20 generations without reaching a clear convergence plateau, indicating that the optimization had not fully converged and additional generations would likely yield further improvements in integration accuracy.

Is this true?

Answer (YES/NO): NO